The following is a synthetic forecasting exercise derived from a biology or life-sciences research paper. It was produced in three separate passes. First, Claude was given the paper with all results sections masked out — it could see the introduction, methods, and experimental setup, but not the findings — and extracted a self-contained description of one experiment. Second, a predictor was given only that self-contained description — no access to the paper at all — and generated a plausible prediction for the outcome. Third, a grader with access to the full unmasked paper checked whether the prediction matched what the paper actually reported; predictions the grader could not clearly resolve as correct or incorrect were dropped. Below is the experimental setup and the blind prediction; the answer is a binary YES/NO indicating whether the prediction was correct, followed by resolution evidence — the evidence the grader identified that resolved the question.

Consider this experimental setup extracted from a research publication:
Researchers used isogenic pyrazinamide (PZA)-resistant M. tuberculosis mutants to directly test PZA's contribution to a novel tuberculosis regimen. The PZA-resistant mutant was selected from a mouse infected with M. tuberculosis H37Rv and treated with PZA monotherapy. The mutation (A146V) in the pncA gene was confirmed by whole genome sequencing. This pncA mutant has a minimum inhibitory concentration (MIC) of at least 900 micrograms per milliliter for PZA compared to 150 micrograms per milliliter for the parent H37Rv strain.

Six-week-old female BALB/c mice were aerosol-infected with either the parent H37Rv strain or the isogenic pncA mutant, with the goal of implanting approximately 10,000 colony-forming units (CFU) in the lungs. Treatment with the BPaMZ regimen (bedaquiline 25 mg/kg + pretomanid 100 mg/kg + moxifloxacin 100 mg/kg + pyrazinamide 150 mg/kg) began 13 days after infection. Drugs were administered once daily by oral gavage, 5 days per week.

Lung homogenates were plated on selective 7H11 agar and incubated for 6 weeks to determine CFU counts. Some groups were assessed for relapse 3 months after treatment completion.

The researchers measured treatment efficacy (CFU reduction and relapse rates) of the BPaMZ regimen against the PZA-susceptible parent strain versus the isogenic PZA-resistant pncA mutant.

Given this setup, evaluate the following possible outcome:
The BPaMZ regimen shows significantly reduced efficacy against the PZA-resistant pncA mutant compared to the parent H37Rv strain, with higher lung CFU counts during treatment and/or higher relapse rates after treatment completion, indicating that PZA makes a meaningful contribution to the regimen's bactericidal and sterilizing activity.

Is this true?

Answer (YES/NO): YES